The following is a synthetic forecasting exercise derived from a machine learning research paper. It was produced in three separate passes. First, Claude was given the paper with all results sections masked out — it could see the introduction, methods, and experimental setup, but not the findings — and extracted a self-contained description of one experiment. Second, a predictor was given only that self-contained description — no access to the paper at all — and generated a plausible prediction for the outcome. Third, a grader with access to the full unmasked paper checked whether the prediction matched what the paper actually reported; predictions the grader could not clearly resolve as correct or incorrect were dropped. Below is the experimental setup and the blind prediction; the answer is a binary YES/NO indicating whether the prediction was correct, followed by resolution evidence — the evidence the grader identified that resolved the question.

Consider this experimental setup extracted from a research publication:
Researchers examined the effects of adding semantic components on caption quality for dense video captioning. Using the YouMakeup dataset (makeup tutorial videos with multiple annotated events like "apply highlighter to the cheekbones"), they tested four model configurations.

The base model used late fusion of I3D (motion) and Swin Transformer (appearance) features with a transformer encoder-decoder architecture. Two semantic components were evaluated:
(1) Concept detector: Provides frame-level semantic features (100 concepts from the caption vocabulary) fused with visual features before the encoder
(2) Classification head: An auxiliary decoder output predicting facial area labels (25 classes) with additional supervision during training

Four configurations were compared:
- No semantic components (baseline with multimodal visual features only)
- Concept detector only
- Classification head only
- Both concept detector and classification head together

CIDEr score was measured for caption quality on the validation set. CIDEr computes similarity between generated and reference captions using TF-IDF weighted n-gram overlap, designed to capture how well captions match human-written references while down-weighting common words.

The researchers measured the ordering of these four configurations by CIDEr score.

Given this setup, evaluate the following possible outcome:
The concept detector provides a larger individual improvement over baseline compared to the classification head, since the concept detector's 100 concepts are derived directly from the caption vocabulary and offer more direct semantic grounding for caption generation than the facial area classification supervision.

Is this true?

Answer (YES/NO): YES